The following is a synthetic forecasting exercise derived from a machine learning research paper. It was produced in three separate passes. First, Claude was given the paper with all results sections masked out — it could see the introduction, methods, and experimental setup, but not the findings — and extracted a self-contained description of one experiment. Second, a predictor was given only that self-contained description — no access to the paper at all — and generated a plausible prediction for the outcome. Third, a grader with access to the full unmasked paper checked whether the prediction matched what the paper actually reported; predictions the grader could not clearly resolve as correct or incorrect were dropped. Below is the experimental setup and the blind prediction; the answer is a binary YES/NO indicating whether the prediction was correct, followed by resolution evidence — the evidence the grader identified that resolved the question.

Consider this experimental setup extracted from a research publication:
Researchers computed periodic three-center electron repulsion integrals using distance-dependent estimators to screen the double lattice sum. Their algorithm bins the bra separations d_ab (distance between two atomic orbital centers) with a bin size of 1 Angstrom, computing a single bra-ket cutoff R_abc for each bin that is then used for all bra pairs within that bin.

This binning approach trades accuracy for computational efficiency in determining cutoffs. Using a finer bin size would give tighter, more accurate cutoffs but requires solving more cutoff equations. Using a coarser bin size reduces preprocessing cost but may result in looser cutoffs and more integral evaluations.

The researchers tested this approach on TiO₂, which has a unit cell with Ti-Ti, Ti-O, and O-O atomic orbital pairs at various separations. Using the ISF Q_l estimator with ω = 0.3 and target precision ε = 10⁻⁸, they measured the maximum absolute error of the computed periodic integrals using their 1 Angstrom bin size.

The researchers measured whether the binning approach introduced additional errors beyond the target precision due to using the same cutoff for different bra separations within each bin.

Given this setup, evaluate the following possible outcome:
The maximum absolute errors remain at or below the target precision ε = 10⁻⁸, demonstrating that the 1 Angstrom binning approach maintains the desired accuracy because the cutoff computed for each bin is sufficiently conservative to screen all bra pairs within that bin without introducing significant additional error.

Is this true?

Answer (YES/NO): NO